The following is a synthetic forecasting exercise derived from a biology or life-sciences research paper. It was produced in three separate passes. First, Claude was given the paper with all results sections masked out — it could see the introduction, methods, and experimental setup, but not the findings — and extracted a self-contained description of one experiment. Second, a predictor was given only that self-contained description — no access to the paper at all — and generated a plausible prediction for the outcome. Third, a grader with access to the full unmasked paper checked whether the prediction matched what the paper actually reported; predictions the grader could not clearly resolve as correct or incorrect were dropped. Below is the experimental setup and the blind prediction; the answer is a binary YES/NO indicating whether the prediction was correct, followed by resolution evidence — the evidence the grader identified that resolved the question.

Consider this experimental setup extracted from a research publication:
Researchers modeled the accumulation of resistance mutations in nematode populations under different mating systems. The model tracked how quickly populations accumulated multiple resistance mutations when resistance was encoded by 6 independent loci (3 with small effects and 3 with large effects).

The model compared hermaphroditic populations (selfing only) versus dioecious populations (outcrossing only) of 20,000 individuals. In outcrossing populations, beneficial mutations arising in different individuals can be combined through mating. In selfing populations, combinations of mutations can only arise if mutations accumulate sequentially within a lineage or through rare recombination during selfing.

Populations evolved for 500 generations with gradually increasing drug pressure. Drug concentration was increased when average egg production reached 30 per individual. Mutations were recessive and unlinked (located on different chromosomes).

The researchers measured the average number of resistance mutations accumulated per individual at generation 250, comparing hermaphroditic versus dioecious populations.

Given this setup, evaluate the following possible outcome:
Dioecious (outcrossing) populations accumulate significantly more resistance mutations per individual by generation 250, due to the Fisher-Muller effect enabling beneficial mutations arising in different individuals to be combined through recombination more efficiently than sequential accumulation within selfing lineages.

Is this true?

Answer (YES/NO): NO